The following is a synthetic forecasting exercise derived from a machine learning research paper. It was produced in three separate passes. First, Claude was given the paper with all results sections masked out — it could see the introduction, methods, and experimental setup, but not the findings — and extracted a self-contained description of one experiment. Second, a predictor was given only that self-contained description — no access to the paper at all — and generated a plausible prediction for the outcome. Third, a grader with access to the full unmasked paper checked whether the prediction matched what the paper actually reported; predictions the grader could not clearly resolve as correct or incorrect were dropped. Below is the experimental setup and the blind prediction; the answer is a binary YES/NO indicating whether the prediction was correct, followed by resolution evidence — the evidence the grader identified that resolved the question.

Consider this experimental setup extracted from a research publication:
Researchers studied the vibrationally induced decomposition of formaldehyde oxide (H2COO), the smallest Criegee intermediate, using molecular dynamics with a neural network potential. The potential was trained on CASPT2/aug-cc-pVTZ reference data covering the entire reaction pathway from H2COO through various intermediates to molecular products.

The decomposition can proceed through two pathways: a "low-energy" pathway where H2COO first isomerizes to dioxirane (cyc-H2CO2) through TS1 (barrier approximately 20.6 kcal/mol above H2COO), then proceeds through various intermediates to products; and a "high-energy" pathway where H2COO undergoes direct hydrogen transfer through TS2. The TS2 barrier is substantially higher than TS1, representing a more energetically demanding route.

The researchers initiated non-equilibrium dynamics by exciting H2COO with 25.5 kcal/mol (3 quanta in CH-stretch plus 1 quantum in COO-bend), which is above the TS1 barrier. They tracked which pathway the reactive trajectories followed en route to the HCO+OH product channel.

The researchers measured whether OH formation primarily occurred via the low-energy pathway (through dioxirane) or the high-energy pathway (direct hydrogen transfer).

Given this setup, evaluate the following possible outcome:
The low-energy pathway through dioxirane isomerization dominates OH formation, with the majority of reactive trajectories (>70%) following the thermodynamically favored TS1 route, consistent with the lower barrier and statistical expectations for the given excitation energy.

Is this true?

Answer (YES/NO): YES